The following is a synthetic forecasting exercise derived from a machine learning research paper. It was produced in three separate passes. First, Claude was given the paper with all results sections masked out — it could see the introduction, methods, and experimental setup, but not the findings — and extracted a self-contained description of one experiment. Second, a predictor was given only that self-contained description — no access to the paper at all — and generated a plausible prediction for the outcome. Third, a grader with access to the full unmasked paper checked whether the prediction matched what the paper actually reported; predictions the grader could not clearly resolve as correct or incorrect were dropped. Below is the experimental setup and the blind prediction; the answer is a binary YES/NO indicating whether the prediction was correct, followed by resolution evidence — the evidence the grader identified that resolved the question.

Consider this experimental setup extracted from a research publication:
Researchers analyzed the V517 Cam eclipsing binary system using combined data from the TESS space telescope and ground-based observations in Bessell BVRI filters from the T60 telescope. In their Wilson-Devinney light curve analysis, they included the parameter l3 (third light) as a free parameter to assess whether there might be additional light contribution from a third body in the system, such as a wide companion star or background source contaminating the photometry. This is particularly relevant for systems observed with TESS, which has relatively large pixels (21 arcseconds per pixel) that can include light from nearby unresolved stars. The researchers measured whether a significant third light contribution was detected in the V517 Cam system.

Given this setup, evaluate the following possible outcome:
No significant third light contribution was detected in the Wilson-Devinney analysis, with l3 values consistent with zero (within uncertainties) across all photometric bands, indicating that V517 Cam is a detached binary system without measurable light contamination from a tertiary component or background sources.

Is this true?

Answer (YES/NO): YES